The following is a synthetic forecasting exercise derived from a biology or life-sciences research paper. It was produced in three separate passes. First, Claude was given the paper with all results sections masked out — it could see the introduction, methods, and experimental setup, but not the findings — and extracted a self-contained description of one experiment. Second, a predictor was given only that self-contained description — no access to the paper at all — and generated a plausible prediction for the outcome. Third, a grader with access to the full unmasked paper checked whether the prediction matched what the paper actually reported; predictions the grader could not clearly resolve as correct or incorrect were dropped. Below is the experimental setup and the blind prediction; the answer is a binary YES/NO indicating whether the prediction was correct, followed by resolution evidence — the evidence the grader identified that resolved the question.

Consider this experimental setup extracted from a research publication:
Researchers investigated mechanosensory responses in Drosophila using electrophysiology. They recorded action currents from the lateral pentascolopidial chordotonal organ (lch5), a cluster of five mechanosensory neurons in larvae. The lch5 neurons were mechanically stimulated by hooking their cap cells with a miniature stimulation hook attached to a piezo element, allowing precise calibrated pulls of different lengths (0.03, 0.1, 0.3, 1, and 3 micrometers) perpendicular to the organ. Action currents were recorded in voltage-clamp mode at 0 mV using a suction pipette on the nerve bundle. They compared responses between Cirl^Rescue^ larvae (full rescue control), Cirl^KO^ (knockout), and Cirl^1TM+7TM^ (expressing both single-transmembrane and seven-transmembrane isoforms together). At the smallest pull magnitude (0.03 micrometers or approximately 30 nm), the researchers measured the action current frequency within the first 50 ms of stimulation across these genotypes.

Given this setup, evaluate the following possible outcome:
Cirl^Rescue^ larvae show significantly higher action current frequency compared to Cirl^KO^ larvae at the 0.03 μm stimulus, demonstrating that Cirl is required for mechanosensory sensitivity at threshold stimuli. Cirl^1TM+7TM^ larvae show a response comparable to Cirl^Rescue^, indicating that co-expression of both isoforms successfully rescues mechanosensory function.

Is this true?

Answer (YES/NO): NO